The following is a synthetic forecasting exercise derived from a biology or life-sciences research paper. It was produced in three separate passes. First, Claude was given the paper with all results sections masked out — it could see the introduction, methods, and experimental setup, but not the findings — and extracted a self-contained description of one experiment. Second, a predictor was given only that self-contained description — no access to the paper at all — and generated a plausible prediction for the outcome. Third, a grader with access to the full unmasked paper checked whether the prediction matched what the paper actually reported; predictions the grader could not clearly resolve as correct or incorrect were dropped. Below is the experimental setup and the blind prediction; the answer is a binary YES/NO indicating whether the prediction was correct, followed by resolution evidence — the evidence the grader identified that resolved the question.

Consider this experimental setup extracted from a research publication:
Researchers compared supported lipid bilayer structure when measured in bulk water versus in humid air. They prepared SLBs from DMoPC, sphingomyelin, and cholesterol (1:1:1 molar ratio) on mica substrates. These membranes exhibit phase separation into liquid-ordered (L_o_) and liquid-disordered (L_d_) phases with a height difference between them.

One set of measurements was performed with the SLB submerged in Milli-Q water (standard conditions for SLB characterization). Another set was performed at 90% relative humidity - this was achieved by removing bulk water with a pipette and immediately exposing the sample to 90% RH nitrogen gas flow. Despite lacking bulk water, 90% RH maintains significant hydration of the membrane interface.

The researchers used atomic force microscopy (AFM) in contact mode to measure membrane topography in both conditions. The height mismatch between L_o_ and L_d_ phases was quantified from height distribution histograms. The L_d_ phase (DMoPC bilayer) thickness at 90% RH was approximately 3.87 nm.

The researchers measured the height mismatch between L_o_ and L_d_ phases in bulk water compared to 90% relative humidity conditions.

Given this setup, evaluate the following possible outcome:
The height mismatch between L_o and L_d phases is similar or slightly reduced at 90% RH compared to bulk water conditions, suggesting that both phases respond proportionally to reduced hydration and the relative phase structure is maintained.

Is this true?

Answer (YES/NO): YES